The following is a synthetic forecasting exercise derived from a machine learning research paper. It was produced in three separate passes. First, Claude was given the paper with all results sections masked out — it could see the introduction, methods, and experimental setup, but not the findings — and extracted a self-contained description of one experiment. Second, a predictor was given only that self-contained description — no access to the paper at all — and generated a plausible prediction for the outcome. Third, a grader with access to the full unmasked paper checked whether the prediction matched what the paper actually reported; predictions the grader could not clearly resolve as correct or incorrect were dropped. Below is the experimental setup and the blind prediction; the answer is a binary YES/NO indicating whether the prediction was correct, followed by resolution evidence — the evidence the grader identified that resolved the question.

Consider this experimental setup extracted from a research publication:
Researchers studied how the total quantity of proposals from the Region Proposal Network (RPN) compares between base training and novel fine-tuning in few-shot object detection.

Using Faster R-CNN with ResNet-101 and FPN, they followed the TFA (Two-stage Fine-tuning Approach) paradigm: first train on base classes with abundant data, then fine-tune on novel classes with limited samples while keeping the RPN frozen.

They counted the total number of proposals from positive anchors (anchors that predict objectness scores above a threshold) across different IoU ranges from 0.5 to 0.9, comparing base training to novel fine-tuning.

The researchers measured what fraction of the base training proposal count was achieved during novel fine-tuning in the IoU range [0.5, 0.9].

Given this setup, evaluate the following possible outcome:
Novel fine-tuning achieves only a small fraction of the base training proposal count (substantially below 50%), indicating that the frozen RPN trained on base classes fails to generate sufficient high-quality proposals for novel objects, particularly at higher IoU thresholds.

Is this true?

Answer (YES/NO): YES